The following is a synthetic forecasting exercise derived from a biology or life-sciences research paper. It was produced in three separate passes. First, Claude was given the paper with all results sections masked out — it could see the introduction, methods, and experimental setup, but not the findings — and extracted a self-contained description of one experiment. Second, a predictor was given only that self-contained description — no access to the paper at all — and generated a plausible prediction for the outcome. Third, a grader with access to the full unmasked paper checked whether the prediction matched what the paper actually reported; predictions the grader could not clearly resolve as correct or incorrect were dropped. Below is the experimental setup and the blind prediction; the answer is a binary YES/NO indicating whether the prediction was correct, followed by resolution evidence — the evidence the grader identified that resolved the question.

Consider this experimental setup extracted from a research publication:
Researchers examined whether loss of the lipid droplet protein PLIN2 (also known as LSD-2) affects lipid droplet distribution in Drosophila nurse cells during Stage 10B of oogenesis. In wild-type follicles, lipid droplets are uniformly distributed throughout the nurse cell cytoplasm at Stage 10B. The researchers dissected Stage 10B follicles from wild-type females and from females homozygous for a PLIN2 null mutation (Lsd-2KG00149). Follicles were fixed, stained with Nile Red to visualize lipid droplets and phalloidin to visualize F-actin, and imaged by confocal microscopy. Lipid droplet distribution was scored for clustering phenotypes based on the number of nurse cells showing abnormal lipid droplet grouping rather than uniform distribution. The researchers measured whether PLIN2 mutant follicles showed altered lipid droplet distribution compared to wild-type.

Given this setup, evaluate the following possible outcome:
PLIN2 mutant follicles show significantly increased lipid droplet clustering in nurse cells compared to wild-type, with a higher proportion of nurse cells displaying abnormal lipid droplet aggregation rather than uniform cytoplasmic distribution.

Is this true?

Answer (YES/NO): YES